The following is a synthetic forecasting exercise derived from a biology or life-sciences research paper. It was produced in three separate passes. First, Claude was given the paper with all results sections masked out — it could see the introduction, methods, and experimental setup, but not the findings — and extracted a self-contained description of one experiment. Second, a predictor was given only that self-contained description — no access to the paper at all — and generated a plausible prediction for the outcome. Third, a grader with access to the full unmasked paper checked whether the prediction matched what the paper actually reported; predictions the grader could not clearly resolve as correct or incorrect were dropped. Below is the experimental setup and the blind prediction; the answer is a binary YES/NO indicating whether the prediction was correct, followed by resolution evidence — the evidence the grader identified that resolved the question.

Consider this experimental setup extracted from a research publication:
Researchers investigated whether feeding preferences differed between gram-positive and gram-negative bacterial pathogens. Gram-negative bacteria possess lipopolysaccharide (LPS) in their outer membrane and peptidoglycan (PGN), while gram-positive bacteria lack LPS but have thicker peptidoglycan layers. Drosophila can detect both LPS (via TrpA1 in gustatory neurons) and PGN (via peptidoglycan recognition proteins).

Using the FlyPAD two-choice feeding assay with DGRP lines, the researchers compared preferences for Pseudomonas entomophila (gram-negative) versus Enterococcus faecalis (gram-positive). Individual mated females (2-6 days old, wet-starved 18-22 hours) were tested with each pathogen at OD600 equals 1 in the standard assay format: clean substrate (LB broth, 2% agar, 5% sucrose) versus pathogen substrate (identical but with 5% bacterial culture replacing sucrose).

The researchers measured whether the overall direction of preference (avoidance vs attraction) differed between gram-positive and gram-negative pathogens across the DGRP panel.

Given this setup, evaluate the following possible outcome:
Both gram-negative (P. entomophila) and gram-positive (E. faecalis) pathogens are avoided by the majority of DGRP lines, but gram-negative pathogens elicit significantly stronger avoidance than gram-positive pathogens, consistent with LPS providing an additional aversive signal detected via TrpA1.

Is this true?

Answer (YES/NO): NO